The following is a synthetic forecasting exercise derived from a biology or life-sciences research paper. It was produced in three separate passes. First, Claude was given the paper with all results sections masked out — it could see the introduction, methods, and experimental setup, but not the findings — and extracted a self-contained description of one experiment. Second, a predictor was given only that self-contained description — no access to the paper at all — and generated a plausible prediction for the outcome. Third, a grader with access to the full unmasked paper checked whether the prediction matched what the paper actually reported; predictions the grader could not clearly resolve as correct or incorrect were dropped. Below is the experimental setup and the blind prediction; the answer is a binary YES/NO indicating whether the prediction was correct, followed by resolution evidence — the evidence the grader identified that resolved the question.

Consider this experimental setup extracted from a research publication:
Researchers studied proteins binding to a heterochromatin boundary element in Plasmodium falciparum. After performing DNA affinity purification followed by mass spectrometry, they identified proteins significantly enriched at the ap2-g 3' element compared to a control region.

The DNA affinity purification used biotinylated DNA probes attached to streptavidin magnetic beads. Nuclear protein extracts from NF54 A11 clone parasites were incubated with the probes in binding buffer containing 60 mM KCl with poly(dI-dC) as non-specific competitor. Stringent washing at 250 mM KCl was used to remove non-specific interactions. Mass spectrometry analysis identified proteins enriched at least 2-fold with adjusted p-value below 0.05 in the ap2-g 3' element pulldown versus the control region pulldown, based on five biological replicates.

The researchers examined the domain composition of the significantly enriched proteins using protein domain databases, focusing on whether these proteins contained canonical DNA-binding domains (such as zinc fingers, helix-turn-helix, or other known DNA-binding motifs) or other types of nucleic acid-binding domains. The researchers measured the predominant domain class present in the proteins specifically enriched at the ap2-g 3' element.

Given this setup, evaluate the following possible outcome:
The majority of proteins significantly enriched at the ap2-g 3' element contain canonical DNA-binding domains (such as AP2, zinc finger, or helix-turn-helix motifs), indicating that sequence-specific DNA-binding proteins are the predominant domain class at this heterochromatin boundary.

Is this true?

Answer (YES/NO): NO